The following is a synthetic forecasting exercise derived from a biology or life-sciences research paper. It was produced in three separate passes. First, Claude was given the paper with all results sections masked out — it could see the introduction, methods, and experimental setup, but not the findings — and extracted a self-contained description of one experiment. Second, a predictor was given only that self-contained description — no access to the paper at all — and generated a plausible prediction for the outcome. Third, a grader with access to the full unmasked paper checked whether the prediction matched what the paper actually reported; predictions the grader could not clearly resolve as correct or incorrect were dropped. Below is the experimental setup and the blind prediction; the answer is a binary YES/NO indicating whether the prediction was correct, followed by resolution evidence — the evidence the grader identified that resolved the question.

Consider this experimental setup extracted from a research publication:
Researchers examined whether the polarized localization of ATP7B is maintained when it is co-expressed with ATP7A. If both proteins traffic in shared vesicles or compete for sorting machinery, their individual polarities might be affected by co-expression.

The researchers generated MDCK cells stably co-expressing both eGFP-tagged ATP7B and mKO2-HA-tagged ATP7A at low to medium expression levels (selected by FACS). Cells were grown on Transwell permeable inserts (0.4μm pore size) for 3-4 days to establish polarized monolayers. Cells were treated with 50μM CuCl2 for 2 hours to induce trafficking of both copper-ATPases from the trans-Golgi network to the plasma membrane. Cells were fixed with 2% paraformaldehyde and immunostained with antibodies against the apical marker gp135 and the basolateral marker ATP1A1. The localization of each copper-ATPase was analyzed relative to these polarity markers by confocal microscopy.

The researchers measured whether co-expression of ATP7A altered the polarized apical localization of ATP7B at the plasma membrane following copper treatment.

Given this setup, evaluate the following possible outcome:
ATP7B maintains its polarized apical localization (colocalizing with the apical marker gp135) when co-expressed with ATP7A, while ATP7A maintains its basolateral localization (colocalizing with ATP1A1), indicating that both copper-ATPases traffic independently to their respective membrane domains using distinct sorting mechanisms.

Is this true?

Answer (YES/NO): YES